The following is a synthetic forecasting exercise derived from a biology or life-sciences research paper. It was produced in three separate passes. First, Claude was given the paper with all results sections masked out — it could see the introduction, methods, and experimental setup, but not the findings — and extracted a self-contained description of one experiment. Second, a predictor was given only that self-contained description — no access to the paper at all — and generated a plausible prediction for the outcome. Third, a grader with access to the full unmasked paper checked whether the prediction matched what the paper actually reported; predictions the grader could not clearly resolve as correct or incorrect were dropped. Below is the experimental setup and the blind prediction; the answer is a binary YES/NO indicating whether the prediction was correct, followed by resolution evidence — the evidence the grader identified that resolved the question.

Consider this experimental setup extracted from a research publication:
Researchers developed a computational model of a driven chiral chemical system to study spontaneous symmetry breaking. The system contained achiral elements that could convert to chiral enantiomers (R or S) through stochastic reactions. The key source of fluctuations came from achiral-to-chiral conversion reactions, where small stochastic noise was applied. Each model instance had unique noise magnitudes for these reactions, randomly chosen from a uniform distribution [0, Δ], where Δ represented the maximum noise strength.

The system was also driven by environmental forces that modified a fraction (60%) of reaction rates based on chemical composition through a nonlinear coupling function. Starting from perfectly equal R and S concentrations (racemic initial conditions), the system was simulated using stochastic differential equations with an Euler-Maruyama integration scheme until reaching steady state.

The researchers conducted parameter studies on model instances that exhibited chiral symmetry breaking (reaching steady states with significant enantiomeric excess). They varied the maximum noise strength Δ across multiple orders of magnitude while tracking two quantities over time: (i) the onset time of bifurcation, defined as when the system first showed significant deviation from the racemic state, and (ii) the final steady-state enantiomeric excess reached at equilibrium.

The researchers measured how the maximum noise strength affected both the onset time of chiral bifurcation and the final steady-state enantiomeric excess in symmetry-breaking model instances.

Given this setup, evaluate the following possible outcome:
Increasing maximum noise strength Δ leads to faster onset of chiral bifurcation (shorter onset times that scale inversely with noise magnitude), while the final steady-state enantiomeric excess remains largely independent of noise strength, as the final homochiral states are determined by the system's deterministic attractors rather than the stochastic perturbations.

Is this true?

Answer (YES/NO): YES